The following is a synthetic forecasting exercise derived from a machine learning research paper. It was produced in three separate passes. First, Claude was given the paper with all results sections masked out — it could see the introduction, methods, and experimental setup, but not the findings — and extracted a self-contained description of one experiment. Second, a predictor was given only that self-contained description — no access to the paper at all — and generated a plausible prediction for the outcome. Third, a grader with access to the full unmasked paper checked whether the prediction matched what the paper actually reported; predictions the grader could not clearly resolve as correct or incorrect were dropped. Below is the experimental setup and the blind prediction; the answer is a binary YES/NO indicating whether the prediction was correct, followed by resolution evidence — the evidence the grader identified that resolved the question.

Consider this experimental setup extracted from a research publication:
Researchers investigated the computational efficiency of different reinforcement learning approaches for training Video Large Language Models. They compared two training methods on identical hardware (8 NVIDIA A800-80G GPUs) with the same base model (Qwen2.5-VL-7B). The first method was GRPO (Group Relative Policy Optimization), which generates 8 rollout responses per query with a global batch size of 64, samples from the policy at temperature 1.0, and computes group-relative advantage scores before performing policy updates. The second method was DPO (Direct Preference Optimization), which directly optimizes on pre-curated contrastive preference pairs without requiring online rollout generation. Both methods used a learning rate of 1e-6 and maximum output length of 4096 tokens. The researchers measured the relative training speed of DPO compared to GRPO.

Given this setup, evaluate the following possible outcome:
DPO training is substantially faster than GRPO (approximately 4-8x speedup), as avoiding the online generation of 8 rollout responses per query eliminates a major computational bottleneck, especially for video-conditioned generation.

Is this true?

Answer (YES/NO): YES